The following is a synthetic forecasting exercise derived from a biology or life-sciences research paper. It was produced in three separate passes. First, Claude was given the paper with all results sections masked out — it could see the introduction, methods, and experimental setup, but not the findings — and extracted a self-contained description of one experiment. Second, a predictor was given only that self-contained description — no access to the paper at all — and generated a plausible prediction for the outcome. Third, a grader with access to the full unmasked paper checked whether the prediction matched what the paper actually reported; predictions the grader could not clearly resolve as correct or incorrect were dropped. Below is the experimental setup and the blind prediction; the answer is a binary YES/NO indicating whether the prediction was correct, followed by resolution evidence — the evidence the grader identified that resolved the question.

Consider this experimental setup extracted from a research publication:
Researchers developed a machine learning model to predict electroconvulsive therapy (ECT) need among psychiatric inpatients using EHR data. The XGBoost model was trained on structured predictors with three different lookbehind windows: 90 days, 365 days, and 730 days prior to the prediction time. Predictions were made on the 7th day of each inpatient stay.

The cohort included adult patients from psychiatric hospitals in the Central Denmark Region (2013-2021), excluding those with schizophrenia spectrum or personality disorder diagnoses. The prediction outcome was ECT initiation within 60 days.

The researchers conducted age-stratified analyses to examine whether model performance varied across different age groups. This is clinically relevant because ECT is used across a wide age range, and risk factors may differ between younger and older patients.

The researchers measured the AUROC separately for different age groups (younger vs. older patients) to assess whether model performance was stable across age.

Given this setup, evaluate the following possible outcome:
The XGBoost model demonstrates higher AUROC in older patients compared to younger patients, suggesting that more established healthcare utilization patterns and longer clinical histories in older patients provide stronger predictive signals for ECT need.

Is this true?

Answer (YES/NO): NO